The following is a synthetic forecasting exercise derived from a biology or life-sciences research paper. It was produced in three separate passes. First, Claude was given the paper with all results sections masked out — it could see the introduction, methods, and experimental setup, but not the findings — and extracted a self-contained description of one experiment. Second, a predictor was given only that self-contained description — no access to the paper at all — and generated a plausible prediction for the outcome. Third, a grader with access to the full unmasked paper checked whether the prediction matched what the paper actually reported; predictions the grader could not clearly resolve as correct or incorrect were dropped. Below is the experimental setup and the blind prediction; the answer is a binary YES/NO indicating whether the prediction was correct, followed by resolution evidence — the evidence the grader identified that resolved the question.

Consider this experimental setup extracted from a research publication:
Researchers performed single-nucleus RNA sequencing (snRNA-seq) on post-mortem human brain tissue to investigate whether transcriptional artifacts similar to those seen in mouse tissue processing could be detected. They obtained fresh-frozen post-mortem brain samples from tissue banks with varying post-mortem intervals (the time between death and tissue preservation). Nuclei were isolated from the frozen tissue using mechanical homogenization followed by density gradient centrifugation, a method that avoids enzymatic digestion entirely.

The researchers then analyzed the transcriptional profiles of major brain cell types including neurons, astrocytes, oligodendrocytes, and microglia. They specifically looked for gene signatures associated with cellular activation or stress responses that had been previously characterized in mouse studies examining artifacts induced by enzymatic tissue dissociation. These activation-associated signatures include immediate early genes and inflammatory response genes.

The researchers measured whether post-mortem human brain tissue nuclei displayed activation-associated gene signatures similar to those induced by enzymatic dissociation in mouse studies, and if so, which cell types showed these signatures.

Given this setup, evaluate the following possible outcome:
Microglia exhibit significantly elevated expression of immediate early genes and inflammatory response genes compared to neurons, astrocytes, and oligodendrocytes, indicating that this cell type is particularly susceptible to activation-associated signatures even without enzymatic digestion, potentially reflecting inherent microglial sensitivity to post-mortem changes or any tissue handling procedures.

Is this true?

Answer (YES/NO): YES